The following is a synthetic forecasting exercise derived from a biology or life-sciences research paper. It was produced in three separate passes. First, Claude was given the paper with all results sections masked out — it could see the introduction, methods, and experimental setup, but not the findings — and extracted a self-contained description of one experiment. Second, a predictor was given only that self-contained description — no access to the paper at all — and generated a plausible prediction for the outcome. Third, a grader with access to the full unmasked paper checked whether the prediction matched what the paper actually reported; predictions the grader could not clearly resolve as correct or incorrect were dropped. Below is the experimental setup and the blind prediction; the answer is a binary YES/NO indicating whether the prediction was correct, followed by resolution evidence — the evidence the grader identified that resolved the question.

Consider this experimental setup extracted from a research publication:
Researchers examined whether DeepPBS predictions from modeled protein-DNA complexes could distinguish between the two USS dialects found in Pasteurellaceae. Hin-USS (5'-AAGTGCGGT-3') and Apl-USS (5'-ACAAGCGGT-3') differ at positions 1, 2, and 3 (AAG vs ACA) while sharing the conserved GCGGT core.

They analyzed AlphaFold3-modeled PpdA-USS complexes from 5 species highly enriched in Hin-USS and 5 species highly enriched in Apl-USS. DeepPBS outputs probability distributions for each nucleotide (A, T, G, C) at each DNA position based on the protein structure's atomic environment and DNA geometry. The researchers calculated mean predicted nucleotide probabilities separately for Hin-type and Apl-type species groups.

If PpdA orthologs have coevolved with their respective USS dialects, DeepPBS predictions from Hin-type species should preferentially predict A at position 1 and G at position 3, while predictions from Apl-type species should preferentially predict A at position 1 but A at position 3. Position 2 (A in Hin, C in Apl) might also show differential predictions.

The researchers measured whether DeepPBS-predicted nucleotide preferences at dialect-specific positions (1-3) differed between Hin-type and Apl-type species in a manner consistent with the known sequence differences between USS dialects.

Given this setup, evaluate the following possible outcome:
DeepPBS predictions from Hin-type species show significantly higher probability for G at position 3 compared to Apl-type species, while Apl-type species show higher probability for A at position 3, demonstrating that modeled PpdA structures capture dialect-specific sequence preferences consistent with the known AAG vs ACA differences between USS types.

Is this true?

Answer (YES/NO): YES